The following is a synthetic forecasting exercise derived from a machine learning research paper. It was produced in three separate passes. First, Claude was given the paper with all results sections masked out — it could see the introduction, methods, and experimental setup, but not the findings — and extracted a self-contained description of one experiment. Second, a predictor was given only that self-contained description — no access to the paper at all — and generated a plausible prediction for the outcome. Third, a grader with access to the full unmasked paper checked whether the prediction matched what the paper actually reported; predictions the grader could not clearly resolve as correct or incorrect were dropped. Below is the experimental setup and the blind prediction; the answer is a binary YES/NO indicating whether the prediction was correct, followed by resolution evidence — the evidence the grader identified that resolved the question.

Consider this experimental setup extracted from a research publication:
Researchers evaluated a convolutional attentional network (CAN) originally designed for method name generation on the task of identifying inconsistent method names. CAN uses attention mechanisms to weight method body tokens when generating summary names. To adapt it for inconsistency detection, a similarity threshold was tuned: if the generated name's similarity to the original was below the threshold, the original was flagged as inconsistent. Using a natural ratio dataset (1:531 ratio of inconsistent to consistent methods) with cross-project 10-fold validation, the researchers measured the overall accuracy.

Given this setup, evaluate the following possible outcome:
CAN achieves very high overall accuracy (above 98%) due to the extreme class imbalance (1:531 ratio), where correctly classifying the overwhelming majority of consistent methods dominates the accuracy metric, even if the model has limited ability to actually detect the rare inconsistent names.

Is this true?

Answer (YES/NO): NO